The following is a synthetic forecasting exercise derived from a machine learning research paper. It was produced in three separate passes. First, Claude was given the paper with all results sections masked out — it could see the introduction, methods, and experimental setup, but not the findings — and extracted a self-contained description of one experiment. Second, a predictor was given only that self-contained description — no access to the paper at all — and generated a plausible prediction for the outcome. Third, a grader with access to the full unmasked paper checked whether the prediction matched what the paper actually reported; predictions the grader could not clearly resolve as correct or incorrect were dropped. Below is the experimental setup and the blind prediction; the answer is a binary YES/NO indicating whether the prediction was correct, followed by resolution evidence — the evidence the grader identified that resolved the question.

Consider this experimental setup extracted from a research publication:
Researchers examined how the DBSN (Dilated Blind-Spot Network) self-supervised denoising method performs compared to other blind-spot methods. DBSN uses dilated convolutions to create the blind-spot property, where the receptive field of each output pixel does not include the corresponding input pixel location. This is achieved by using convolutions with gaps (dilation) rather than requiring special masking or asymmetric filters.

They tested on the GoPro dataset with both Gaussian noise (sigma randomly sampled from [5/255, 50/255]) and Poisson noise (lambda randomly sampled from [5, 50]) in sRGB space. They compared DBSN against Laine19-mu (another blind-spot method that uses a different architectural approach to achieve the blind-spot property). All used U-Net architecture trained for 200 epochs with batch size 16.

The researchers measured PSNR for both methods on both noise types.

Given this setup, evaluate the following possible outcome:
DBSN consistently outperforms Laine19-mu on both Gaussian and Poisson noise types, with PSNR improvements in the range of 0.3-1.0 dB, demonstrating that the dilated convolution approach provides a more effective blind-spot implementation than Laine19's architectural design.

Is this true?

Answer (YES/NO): NO